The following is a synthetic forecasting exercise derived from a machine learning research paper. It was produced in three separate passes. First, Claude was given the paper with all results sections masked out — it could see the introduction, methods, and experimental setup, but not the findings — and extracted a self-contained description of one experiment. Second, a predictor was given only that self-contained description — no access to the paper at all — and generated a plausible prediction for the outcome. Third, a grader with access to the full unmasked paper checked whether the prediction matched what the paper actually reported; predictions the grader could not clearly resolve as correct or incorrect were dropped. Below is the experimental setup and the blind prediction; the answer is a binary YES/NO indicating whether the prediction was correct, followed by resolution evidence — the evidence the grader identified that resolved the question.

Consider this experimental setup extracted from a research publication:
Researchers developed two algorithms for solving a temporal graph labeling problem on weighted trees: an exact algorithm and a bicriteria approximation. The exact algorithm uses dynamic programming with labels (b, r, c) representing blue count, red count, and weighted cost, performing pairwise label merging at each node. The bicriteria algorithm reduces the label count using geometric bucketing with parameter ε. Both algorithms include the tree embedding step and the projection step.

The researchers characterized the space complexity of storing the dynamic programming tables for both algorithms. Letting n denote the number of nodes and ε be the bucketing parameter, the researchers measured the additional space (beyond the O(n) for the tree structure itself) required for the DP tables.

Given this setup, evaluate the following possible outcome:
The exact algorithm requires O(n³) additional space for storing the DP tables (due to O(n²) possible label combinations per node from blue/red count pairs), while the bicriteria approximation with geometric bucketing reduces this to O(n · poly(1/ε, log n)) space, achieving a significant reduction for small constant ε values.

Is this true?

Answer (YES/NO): NO